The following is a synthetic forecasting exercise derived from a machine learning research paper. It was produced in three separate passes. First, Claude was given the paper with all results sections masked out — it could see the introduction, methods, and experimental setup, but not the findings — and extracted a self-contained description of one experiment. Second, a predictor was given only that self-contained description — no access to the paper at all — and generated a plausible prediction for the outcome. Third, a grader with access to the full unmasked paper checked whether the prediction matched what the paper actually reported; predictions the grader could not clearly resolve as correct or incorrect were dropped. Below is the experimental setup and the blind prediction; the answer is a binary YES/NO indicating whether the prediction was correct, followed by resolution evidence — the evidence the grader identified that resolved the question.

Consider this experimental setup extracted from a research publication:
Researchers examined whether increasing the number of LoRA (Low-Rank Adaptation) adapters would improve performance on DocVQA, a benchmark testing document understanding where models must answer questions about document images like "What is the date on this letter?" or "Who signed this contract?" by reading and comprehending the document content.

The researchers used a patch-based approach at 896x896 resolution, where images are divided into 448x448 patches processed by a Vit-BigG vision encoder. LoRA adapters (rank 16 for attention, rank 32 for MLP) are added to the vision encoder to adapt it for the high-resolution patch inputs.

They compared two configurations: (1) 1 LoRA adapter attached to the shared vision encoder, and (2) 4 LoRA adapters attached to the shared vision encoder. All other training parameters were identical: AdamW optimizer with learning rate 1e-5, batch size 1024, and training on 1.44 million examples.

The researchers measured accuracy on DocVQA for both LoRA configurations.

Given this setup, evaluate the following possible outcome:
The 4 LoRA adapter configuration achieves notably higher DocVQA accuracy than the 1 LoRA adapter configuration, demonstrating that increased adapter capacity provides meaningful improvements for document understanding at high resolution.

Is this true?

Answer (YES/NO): NO